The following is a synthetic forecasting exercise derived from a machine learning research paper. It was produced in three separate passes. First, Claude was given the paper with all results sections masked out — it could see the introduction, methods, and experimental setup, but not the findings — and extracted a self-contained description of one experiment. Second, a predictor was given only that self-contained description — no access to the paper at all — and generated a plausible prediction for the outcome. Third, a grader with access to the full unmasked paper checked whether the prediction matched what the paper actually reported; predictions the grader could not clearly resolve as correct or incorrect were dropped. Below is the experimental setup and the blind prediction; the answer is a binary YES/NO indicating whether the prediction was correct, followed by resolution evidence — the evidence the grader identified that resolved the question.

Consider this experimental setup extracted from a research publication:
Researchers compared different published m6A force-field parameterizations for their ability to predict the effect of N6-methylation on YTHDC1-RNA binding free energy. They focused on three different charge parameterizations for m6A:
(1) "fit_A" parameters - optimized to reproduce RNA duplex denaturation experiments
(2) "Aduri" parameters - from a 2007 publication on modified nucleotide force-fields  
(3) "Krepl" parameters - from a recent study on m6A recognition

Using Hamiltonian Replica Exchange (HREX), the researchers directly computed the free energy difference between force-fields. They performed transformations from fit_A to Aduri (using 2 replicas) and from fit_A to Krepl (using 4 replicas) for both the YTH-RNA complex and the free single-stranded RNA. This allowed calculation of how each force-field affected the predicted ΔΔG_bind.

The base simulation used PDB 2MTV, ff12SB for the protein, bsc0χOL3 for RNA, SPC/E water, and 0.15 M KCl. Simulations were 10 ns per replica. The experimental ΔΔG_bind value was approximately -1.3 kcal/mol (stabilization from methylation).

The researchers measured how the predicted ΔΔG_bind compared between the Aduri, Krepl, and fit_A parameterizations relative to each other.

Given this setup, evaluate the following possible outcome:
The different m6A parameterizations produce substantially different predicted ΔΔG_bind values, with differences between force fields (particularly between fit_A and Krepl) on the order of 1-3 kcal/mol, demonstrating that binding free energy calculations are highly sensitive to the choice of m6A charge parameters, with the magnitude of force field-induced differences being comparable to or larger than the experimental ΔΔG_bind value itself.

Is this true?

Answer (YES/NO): YES